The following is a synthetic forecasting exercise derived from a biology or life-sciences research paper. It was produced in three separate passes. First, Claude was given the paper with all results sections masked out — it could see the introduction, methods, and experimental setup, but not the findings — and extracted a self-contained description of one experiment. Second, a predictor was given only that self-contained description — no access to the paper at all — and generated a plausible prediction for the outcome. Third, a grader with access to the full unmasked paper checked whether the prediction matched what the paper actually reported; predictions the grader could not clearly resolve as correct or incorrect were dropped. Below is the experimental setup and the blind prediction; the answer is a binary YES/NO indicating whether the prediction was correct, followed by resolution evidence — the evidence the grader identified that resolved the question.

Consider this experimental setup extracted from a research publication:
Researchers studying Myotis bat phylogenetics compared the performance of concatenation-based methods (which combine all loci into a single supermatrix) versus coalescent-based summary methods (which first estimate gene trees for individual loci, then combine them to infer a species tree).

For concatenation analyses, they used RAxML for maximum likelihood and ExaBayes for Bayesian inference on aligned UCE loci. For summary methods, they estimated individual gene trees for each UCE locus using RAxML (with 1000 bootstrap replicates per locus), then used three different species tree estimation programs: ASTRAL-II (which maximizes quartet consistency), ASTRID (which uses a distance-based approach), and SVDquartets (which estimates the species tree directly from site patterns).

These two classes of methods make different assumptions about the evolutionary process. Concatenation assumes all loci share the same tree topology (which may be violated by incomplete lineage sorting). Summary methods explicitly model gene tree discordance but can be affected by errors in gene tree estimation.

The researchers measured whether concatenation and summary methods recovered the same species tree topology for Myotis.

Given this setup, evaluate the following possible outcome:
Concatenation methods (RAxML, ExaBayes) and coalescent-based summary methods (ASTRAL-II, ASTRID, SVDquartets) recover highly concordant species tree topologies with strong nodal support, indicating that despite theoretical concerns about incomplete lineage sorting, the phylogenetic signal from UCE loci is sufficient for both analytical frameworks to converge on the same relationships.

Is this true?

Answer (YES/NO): NO